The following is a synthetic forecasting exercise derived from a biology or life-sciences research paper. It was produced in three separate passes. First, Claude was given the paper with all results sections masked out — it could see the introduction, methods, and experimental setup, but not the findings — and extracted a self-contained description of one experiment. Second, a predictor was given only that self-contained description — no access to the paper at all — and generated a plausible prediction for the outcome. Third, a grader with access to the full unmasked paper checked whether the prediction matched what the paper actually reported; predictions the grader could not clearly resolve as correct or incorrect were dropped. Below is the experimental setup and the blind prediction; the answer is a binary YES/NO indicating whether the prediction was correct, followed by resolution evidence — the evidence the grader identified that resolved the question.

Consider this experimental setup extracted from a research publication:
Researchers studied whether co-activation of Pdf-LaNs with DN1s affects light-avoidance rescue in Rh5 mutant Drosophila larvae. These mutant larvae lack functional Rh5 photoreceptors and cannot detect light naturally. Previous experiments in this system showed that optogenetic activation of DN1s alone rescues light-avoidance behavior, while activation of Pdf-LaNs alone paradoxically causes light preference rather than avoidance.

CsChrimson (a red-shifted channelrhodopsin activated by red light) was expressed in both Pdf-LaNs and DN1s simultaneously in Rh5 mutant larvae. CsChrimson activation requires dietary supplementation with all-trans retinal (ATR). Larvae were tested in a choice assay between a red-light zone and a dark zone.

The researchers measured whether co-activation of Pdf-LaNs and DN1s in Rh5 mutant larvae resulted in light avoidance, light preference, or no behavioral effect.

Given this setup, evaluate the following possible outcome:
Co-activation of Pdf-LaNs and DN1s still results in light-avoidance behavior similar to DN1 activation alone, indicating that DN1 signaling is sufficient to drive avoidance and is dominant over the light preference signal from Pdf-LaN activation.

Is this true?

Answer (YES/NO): NO